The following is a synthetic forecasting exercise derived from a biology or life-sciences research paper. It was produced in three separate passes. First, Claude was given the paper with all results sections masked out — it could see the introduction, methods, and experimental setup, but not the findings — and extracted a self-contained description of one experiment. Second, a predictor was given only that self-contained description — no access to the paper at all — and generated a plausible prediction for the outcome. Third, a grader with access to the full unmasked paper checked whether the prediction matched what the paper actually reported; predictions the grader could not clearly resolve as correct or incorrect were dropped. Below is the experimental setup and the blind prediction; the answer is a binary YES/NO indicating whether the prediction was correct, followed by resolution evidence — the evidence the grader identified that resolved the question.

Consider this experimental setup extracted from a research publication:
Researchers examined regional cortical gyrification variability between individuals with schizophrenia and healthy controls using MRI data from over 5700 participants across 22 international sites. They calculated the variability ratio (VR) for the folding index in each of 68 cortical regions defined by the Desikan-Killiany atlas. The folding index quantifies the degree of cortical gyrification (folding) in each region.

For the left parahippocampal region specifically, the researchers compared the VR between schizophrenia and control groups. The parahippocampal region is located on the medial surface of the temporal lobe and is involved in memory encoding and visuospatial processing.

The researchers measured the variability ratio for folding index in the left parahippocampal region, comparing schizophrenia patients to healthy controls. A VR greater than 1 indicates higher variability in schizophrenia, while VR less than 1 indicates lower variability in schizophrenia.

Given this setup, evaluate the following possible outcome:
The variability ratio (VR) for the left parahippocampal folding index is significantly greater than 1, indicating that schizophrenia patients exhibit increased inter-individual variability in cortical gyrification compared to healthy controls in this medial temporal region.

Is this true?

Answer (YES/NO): NO